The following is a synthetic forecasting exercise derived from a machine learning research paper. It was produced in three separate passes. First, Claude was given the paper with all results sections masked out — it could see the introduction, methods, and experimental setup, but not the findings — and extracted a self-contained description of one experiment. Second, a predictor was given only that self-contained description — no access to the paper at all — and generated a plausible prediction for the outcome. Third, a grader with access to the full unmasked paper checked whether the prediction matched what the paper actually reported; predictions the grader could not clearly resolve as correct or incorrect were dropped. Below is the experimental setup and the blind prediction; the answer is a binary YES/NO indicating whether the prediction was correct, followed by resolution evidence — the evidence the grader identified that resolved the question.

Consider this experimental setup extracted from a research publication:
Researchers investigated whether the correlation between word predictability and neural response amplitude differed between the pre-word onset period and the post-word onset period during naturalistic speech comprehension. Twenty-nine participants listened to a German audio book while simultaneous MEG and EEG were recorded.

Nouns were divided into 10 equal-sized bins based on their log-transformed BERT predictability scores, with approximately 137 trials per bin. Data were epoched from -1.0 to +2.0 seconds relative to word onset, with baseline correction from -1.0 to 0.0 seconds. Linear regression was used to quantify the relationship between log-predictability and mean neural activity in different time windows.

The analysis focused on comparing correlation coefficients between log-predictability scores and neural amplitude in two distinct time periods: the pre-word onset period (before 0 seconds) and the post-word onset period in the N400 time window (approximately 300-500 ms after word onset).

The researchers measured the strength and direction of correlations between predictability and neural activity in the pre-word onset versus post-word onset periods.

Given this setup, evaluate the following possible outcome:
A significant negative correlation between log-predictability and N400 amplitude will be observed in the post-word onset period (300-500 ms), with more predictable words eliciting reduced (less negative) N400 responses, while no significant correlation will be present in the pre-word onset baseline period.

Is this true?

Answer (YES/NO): NO